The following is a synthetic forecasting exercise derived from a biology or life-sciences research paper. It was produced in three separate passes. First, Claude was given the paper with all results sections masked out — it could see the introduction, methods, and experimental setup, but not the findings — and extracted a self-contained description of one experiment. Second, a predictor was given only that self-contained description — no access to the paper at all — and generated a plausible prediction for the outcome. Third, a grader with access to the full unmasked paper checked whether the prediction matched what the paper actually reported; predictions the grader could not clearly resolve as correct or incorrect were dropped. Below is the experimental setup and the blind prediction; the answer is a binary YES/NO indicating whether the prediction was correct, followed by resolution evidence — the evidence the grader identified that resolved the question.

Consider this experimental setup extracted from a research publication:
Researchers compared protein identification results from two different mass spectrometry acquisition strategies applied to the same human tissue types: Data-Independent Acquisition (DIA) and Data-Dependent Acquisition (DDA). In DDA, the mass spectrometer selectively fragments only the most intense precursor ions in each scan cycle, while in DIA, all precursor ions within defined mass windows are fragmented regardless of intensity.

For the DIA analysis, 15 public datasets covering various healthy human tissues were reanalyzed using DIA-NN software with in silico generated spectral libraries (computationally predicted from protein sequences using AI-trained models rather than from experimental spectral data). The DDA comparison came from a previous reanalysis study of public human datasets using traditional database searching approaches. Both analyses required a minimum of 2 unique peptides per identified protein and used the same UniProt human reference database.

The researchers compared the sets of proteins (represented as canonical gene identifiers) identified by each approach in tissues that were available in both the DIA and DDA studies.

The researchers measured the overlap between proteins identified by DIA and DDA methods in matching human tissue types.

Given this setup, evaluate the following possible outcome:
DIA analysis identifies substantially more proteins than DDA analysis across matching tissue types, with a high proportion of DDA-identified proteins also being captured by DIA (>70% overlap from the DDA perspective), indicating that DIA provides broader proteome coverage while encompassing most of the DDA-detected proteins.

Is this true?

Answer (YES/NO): NO